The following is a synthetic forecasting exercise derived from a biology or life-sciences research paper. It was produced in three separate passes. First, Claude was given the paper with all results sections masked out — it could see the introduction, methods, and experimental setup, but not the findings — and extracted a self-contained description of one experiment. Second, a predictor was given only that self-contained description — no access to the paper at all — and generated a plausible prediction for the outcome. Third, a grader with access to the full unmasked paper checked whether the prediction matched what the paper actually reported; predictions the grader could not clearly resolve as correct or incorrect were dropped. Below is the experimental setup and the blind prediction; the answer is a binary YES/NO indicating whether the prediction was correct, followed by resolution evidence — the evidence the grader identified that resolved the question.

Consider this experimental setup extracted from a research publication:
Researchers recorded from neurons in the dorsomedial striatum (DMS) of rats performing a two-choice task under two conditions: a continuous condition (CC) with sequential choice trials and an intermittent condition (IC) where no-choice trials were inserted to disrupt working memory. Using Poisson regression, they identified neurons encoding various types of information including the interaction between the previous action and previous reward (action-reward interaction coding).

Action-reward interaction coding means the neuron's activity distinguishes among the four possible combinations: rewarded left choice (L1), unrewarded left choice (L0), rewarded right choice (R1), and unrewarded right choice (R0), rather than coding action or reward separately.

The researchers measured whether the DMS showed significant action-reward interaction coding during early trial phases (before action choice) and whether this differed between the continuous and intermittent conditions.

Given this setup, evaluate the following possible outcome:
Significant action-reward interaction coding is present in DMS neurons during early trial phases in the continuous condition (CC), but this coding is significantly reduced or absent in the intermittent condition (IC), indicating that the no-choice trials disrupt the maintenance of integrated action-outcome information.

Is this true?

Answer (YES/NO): YES